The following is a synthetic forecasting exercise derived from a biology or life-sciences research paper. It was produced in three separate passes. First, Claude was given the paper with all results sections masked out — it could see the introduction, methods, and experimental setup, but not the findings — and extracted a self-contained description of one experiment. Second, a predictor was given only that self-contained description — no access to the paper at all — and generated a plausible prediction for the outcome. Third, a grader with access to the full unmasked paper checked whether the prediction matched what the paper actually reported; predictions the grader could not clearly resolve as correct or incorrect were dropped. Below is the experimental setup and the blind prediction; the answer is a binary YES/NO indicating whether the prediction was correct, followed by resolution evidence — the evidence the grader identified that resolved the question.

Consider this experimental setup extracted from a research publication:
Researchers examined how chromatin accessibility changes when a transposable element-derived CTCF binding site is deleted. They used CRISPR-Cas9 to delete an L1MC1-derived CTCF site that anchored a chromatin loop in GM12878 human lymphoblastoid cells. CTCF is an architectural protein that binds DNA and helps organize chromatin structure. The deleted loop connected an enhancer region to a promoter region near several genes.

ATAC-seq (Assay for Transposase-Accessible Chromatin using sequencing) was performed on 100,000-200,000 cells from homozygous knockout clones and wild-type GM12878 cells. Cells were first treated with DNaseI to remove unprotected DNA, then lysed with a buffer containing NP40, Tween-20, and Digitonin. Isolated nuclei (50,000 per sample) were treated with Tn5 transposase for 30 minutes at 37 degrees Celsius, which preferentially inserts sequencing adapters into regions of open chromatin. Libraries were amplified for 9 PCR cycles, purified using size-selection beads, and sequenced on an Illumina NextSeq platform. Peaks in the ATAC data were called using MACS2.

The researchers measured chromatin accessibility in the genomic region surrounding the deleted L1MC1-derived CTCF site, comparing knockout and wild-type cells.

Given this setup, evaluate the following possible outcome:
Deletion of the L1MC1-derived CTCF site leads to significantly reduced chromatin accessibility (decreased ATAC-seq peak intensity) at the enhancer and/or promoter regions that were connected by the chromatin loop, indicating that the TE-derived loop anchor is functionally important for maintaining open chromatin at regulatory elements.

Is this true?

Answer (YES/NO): YES